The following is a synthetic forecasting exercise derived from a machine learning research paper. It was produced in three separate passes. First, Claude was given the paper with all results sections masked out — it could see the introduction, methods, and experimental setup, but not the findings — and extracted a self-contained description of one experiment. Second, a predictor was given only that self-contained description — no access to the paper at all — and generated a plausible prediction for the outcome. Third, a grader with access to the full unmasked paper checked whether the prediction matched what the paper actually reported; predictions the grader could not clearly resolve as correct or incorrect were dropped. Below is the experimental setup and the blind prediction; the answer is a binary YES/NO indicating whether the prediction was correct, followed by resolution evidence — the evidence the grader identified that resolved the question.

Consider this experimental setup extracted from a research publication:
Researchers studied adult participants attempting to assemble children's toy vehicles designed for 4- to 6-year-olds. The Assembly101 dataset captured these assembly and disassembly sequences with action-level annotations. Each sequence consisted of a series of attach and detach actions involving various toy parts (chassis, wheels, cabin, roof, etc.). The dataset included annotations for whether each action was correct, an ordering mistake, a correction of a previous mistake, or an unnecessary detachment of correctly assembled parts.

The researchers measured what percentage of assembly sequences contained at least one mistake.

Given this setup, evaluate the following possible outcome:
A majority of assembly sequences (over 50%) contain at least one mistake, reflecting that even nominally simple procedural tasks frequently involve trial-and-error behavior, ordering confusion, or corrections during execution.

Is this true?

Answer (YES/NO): YES